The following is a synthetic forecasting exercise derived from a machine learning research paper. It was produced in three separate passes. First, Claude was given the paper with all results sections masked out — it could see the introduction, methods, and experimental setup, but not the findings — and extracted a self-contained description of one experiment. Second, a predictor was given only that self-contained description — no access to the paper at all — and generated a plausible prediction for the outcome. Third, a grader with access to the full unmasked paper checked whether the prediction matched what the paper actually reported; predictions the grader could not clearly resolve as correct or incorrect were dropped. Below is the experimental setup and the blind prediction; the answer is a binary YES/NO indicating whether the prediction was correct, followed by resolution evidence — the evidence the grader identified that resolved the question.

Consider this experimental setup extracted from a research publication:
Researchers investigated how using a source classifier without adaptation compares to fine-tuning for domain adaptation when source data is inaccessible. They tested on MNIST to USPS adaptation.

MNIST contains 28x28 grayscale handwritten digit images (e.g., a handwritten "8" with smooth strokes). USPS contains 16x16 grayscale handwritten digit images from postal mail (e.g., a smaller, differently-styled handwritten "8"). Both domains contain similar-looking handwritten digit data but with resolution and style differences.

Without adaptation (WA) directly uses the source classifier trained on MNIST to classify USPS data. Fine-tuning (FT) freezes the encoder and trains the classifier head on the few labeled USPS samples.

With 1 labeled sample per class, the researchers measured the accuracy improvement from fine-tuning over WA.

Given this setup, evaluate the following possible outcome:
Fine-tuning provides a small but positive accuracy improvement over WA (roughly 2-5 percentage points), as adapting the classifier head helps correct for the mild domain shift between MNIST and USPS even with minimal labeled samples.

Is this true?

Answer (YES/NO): YES